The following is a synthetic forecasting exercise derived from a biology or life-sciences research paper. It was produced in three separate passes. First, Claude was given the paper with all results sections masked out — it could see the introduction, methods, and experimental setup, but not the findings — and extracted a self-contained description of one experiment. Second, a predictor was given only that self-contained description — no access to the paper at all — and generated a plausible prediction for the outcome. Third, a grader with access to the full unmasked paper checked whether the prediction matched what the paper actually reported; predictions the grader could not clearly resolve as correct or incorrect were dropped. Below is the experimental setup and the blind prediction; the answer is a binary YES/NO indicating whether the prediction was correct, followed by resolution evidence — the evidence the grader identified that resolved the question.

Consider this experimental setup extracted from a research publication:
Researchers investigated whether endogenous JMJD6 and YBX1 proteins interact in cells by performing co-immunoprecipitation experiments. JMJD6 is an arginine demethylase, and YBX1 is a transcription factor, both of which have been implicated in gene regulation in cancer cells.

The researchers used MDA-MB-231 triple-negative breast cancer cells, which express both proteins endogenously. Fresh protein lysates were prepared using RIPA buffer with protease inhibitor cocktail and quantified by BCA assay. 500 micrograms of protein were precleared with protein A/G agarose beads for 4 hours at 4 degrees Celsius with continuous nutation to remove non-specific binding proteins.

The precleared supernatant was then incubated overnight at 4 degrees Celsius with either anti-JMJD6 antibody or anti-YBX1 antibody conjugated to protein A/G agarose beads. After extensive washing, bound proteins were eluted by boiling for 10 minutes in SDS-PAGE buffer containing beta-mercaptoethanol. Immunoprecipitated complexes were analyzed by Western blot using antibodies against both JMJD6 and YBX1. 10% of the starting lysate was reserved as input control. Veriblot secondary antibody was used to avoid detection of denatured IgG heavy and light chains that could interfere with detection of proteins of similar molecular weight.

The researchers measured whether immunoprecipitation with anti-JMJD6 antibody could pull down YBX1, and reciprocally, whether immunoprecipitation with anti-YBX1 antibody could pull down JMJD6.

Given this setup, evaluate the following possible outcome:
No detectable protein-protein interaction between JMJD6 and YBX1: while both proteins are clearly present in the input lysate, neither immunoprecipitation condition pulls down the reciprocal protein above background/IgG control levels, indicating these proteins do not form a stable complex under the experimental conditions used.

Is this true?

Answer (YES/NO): NO